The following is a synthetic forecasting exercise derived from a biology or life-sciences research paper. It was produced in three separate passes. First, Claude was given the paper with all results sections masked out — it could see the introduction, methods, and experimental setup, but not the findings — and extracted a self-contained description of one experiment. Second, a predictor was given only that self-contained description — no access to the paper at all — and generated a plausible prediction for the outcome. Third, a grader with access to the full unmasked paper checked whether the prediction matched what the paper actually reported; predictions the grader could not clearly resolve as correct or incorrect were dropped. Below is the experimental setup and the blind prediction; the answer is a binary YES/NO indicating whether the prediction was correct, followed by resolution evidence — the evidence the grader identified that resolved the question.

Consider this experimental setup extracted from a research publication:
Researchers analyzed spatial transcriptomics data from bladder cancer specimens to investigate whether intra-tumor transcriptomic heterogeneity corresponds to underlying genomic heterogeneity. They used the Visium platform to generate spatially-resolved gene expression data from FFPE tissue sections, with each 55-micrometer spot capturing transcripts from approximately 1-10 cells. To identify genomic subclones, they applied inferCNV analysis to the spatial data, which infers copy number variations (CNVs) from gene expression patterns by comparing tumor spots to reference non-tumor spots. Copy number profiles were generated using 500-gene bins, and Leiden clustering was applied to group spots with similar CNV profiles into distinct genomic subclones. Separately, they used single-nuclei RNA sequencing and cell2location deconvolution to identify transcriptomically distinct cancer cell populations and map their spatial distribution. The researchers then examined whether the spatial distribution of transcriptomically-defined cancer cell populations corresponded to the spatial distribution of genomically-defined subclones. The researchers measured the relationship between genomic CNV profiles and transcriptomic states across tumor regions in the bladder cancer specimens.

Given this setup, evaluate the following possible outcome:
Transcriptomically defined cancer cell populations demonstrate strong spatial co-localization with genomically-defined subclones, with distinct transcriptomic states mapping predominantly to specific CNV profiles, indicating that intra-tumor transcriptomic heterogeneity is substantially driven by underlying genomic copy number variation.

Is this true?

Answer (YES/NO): NO